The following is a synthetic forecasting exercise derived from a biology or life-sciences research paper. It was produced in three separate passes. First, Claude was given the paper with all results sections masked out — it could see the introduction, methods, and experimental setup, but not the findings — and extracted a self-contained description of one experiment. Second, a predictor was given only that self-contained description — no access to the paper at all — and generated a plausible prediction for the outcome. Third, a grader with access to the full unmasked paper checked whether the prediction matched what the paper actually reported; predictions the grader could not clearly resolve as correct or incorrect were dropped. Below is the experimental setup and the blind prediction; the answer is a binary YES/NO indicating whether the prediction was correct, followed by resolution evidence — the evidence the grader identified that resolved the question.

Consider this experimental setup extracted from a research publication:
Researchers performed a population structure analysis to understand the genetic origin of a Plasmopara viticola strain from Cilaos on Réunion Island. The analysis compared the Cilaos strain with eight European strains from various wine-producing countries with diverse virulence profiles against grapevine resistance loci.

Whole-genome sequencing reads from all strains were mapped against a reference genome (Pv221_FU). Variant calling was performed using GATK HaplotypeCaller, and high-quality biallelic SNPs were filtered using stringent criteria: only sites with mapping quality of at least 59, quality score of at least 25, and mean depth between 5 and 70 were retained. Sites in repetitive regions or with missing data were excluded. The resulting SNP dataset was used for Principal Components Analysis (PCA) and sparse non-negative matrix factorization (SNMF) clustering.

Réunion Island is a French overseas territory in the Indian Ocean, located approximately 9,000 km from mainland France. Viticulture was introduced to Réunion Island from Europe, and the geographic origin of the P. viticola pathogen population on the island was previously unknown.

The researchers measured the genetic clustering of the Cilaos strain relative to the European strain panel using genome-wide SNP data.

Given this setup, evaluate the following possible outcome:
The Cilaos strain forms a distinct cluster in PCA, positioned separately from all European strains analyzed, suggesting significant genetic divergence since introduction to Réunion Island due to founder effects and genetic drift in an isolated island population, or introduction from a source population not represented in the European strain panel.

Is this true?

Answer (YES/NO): NO